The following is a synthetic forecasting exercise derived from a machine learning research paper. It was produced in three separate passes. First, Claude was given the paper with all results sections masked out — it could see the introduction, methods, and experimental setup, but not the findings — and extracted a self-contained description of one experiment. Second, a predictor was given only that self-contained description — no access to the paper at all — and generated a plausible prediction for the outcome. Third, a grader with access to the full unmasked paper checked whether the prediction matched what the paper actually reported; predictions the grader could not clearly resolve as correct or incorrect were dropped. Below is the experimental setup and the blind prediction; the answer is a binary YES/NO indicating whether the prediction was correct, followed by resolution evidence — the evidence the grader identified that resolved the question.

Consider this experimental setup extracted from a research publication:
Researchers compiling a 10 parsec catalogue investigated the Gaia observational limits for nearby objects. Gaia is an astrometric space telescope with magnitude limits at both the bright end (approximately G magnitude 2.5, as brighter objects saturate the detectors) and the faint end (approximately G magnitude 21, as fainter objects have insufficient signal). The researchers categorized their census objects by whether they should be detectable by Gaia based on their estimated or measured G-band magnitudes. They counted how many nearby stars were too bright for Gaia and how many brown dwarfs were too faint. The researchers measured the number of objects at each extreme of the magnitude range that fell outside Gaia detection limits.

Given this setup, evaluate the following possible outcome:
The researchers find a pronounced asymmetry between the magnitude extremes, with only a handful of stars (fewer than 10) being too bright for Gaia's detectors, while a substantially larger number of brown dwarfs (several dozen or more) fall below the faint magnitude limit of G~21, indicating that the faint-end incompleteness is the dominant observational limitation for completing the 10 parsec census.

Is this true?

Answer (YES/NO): YES